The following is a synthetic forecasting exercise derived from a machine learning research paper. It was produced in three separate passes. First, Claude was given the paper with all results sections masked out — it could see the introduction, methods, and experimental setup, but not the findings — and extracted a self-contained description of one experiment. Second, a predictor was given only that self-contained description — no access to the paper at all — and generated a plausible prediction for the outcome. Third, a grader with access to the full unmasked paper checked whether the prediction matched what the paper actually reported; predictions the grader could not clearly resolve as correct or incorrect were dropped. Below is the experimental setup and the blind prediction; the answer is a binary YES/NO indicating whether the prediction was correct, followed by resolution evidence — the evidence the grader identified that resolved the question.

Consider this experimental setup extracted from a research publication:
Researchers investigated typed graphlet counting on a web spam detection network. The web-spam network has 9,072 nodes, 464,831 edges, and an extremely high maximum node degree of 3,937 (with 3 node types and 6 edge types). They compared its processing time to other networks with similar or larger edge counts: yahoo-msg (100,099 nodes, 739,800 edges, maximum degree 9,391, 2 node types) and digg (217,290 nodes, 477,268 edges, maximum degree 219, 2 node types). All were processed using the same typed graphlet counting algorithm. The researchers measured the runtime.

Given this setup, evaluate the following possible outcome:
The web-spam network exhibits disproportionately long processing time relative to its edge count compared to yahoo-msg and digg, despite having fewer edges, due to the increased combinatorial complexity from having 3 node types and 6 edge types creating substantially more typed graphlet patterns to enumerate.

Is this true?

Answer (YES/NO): NO